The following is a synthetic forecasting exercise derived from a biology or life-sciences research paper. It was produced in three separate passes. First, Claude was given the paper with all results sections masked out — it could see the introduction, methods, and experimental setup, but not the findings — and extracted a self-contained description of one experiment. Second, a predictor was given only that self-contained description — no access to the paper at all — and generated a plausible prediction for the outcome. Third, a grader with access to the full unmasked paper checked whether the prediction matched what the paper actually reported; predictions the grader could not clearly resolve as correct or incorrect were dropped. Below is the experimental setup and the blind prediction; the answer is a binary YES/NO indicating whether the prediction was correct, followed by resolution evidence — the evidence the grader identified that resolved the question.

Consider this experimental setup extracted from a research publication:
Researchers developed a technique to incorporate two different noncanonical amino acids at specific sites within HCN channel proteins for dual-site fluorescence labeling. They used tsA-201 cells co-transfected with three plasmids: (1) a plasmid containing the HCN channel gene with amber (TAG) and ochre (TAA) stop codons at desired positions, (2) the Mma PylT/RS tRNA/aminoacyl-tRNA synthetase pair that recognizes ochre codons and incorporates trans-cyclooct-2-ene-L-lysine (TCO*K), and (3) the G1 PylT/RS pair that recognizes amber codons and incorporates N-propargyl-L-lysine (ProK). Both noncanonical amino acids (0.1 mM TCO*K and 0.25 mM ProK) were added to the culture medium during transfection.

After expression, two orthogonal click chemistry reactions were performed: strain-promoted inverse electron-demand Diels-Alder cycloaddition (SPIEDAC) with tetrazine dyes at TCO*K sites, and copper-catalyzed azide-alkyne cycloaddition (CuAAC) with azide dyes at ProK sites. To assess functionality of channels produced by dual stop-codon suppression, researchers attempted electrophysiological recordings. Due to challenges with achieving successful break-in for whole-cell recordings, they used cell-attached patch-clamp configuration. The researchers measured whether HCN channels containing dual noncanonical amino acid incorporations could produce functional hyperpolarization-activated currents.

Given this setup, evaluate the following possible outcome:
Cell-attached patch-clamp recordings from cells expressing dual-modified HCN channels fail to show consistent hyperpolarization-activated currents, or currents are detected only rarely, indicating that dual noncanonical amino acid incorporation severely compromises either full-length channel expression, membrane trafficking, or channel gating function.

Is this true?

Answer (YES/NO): NO